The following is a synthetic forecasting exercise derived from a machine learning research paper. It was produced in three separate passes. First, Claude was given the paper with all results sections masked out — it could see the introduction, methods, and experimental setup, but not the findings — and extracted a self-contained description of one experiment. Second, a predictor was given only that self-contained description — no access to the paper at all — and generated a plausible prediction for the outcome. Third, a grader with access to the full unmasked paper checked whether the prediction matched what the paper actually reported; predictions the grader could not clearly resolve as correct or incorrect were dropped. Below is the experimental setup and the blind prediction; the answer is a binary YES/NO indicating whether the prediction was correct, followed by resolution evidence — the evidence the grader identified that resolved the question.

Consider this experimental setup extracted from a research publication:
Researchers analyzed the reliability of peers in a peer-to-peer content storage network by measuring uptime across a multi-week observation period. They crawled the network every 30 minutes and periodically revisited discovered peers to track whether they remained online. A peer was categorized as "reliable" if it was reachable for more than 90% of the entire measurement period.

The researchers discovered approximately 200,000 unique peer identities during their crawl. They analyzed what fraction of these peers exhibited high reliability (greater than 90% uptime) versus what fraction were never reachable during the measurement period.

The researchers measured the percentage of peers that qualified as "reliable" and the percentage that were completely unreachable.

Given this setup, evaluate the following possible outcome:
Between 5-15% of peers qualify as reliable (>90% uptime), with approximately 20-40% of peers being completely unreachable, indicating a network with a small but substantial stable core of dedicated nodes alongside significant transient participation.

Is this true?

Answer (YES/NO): NO